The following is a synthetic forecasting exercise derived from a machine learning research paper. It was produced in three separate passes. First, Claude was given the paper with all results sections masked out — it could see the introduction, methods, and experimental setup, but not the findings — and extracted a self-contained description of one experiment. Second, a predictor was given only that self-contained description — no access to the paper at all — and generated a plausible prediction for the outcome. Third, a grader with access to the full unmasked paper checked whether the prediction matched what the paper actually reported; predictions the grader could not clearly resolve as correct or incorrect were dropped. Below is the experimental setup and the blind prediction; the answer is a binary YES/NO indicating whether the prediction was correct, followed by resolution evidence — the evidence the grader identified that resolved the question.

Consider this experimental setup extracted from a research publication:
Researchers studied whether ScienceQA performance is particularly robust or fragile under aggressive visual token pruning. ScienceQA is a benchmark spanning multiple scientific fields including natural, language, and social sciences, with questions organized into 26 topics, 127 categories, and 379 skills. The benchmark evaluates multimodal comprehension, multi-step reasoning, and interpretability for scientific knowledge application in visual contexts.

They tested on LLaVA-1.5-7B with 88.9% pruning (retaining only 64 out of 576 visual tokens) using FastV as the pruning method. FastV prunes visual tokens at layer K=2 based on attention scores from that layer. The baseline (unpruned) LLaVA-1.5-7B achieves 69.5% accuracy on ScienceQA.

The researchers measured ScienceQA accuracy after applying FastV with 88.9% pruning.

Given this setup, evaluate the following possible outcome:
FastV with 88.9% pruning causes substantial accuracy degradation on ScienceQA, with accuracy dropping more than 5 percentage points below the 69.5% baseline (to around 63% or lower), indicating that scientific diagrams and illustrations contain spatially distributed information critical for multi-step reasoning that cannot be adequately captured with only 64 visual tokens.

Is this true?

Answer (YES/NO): NO